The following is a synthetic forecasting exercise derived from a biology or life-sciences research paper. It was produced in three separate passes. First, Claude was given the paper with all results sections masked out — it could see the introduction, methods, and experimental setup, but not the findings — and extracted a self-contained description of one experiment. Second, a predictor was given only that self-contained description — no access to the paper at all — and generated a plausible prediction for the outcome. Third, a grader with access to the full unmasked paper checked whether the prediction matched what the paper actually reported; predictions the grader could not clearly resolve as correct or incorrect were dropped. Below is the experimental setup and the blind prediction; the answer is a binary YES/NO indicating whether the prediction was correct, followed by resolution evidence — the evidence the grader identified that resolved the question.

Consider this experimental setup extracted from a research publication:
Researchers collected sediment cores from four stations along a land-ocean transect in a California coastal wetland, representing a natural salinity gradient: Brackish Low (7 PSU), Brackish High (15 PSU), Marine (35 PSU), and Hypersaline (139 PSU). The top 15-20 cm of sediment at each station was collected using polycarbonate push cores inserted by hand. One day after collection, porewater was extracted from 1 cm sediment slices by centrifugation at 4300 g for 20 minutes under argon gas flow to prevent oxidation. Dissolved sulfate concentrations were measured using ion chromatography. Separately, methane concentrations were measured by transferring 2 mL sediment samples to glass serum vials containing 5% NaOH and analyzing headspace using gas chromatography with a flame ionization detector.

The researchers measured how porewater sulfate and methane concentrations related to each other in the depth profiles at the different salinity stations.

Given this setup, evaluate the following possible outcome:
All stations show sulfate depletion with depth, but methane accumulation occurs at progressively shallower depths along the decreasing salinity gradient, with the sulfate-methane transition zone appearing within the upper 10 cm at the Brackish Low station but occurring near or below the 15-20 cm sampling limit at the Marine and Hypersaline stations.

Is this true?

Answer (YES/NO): NO